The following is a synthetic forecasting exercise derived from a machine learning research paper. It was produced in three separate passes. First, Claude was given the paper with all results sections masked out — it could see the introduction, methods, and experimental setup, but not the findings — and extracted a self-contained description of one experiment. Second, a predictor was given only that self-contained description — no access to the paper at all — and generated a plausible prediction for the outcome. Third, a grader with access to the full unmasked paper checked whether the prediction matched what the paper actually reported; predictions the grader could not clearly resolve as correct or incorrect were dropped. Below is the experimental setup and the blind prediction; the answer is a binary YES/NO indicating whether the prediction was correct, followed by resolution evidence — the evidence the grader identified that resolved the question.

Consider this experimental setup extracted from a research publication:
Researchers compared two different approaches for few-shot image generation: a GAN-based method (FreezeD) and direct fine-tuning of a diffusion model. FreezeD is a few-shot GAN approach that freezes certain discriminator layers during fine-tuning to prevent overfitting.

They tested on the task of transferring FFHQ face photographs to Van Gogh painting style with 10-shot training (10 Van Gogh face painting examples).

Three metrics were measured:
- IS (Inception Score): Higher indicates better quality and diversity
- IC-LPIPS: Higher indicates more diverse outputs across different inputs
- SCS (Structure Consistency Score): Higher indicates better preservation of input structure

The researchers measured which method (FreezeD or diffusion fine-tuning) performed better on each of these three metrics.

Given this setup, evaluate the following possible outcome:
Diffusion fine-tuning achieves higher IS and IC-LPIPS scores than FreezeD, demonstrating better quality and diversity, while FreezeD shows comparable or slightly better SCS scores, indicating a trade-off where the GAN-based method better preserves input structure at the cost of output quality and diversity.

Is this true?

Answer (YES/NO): NO